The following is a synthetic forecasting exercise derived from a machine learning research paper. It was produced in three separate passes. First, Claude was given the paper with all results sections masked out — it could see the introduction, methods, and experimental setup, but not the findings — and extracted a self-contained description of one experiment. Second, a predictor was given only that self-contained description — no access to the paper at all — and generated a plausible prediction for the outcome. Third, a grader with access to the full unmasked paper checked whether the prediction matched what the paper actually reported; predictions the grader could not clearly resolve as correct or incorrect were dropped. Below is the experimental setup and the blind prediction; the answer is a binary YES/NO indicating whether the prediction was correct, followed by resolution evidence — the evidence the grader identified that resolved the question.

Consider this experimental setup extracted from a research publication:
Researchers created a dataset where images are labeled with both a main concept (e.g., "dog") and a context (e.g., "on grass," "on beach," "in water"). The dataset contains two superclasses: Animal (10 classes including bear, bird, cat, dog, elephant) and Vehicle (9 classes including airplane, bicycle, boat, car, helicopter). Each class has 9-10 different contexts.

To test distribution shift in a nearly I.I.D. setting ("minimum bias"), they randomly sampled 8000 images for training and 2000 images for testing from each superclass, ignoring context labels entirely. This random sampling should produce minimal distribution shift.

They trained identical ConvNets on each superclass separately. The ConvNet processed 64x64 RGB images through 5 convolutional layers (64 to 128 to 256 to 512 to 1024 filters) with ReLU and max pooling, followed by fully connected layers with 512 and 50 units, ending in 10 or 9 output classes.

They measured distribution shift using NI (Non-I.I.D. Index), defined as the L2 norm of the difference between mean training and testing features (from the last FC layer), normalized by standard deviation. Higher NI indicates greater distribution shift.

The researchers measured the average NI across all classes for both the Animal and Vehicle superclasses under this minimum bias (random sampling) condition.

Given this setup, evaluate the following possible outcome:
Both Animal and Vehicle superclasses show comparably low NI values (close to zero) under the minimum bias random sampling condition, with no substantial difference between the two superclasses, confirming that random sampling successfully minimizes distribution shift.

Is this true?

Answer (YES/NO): NO